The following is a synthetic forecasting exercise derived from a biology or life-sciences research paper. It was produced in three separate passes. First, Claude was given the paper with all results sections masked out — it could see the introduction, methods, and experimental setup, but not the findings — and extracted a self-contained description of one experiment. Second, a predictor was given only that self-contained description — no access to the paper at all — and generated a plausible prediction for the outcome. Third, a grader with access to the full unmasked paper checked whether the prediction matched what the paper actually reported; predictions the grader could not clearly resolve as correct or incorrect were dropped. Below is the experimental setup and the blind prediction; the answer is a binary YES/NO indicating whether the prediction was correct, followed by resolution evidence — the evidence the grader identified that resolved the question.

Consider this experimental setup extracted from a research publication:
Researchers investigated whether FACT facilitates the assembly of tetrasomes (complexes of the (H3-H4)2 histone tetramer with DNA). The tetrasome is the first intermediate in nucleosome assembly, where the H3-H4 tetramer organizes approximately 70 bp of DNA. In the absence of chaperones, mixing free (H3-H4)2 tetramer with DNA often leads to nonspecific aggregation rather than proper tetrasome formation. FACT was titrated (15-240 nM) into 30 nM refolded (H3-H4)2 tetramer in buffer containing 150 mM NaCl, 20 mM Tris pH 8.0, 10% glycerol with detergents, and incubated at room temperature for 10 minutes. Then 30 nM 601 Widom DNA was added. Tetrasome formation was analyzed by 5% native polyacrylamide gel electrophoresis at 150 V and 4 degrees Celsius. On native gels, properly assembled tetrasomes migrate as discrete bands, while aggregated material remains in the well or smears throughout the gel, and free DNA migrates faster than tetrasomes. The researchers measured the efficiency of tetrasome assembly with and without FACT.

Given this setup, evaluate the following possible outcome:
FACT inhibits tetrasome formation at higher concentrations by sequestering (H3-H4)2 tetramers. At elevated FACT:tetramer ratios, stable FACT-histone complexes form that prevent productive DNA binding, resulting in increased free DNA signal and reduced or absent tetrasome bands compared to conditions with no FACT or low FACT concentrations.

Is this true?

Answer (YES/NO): NO